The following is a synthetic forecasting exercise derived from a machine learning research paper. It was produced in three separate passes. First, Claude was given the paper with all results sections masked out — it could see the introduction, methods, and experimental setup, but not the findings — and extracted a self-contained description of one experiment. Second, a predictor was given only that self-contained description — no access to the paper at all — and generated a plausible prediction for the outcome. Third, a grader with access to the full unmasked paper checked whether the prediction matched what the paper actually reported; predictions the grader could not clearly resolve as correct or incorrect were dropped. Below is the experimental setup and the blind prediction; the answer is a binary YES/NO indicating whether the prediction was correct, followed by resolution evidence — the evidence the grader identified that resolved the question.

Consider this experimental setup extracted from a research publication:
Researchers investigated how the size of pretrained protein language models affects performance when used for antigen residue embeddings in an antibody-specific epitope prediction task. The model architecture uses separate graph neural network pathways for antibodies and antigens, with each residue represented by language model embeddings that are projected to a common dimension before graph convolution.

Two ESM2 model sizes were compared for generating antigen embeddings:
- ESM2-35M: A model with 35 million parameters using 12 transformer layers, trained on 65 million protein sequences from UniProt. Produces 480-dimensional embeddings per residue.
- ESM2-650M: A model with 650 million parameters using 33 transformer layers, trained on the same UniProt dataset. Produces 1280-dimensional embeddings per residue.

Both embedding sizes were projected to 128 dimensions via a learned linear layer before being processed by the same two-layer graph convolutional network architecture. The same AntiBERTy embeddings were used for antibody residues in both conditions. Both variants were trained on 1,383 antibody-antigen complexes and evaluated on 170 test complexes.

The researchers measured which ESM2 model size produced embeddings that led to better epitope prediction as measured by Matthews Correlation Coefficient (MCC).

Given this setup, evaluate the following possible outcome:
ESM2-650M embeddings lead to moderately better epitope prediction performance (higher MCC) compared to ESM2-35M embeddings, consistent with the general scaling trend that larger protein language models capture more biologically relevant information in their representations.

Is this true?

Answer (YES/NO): YES